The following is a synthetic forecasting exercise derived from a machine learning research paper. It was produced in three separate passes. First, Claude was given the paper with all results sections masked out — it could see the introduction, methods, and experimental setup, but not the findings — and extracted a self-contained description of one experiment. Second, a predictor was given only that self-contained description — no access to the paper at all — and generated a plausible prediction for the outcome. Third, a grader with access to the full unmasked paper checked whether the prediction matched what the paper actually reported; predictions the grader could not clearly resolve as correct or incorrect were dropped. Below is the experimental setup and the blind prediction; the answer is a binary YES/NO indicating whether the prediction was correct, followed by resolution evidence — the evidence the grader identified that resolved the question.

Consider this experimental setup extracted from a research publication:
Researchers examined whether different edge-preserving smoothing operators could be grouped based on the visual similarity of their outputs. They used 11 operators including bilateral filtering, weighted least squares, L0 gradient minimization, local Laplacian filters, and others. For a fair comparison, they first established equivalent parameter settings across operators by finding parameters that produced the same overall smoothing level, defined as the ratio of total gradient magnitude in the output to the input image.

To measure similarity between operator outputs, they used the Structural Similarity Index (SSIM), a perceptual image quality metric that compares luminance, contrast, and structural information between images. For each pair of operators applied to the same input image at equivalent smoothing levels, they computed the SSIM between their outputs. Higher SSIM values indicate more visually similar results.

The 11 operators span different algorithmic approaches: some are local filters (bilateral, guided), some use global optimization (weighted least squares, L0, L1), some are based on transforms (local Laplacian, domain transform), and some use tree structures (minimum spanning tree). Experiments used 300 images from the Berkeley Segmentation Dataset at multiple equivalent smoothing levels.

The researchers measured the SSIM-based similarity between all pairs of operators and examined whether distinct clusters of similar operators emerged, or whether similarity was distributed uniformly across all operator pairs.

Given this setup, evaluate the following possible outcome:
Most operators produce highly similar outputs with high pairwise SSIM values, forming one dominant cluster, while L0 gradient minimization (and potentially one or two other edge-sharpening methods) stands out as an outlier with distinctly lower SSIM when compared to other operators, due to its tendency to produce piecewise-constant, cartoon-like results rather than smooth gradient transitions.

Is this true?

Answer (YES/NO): NO